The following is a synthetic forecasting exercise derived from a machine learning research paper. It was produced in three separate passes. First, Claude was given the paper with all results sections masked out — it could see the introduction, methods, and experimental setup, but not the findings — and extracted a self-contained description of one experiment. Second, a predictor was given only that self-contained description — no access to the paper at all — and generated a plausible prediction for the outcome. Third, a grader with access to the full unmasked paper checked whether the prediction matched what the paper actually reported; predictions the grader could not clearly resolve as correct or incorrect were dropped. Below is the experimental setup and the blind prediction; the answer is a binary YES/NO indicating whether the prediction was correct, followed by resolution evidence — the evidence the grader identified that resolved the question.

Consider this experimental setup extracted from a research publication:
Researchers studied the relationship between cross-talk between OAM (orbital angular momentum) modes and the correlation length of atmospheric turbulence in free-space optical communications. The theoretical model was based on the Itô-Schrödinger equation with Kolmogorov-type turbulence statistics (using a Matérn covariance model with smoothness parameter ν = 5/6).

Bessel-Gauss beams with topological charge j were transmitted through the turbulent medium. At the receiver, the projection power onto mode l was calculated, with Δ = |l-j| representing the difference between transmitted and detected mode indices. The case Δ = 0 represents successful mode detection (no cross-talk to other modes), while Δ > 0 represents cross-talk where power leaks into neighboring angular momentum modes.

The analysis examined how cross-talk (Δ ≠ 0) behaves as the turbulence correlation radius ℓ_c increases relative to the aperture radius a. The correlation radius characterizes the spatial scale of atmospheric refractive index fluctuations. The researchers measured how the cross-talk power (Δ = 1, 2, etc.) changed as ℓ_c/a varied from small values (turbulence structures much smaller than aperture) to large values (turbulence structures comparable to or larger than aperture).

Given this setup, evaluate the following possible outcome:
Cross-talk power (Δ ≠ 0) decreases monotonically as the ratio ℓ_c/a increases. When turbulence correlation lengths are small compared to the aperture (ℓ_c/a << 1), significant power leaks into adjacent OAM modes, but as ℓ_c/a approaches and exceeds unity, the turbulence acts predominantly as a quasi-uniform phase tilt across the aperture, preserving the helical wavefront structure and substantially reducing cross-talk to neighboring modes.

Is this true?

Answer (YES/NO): NO